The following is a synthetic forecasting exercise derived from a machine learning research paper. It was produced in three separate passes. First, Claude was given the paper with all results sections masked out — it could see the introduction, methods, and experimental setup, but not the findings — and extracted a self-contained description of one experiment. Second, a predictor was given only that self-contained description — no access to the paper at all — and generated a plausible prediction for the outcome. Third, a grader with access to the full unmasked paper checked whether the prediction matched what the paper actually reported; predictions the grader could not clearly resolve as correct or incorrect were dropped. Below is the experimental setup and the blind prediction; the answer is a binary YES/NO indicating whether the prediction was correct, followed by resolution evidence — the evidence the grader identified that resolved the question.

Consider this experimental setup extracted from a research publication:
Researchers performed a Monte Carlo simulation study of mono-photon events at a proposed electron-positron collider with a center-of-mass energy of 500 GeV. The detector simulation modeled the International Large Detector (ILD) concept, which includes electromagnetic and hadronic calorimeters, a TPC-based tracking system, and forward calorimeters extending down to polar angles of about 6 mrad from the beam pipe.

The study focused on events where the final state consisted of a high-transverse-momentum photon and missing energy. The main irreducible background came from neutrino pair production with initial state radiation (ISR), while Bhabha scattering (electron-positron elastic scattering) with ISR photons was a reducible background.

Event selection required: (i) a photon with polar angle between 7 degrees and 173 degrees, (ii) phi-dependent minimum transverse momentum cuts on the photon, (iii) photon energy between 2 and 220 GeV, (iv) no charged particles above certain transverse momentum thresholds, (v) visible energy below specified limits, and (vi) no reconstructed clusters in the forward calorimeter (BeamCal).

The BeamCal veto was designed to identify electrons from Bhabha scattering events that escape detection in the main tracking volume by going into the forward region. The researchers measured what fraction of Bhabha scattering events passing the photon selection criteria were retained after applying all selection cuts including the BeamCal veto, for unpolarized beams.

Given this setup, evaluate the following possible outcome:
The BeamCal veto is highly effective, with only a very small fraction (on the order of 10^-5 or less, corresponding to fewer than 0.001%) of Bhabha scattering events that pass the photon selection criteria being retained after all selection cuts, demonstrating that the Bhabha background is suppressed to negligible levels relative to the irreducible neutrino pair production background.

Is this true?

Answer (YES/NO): NO